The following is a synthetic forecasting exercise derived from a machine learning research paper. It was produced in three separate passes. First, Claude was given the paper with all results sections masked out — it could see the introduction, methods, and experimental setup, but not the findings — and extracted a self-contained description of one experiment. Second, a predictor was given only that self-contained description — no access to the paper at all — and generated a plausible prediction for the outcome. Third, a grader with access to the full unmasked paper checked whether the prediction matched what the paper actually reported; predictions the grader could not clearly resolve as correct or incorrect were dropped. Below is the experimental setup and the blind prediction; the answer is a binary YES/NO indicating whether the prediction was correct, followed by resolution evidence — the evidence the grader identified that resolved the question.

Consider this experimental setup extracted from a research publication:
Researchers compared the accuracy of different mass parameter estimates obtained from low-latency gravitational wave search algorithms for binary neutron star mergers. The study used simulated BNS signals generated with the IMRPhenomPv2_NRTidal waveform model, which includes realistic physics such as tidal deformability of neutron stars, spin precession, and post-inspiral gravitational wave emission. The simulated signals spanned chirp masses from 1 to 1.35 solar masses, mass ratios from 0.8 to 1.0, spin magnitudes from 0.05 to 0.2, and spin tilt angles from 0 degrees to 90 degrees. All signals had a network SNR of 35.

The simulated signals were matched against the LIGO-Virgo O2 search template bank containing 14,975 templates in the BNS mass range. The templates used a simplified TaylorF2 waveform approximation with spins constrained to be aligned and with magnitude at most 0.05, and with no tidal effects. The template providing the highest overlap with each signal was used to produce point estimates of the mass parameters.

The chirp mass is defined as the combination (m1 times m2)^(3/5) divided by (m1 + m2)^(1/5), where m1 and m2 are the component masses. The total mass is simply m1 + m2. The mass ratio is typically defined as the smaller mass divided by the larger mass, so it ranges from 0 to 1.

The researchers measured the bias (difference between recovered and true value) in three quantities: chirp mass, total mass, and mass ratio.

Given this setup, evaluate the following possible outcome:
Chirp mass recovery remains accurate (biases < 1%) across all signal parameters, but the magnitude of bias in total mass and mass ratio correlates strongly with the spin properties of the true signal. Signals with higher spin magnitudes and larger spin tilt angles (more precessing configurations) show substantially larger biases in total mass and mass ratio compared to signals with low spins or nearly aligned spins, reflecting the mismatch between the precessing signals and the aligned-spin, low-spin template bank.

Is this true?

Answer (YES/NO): NO